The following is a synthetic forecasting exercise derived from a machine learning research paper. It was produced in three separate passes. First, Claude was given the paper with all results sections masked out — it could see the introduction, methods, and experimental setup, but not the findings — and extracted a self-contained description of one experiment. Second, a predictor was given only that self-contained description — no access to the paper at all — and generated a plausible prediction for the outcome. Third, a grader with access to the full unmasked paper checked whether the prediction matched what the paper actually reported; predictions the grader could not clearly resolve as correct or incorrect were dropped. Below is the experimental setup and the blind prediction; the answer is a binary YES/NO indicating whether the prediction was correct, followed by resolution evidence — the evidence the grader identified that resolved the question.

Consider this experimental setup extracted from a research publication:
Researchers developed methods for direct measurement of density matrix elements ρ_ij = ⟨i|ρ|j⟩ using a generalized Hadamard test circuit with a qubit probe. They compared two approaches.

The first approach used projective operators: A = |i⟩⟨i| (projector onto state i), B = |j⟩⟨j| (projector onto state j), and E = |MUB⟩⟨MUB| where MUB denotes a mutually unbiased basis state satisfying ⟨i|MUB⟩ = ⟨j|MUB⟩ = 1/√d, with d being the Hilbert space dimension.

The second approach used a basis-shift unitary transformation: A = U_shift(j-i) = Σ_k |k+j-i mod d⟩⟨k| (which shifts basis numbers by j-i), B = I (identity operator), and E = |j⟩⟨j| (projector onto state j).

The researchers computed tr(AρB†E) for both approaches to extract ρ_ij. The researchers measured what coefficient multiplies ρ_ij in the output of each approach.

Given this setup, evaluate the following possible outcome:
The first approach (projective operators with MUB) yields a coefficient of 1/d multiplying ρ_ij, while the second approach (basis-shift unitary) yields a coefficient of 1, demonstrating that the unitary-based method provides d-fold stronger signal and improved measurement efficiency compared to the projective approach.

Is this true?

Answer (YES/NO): YES